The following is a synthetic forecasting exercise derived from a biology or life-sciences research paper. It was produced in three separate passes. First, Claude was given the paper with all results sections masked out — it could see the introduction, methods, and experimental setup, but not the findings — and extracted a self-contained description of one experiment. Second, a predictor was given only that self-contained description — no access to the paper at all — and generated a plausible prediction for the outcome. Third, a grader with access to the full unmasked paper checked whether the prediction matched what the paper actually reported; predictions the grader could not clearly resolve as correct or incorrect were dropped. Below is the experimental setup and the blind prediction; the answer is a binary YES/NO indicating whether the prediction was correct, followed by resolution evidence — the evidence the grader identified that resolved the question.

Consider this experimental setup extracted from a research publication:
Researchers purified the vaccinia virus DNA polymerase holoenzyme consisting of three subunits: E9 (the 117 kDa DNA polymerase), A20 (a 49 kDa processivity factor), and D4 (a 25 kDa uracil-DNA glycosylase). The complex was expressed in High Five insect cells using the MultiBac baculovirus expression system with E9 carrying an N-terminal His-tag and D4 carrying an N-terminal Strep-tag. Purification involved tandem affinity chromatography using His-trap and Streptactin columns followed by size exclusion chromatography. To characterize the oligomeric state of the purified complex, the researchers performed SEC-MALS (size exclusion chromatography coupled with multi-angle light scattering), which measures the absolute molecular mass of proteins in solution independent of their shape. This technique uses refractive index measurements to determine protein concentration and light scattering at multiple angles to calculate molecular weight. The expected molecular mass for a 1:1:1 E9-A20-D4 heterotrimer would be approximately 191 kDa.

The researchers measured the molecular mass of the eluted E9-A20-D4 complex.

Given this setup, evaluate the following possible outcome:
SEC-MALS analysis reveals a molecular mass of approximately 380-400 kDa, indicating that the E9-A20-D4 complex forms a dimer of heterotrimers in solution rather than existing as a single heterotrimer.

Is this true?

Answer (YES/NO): NO